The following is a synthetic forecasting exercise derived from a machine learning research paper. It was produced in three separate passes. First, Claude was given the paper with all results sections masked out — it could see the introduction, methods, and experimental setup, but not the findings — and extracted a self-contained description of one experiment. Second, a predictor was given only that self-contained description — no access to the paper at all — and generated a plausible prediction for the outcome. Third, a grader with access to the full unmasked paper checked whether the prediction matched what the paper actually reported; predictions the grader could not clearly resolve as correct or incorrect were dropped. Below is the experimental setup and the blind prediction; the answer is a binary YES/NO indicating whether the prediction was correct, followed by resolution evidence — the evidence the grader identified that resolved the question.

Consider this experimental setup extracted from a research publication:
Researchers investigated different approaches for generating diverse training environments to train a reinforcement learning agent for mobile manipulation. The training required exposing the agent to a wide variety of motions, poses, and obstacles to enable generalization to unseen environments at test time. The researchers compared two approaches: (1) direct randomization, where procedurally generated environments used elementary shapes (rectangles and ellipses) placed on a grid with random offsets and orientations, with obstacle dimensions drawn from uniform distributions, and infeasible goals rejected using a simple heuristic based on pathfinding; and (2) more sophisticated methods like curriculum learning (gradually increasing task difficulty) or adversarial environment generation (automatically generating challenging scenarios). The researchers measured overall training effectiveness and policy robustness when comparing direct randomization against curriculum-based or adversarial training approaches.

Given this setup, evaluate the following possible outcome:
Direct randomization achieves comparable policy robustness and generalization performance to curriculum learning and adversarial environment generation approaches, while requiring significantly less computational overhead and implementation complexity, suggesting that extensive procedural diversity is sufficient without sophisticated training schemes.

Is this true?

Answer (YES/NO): YES